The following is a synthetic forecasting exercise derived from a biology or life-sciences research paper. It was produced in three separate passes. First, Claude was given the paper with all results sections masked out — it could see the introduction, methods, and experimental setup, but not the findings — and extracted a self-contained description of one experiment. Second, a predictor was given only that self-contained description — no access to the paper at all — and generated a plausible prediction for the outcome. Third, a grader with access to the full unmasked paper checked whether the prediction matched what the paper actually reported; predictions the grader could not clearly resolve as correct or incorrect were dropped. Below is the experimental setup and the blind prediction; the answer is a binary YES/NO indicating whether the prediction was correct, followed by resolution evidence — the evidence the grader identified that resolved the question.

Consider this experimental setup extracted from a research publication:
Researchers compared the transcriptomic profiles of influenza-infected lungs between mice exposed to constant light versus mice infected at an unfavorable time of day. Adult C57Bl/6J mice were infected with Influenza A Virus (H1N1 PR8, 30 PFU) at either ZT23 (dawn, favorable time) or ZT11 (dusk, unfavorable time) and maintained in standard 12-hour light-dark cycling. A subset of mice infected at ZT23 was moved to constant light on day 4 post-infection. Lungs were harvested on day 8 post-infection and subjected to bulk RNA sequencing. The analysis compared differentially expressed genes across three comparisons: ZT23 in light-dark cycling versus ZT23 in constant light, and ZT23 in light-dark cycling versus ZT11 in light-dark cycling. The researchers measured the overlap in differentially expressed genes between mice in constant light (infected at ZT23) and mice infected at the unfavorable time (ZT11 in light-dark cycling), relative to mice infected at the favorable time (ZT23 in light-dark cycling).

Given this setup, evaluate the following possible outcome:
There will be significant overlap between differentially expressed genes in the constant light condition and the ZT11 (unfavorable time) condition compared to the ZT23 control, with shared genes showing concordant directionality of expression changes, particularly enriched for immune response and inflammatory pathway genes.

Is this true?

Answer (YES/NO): YES